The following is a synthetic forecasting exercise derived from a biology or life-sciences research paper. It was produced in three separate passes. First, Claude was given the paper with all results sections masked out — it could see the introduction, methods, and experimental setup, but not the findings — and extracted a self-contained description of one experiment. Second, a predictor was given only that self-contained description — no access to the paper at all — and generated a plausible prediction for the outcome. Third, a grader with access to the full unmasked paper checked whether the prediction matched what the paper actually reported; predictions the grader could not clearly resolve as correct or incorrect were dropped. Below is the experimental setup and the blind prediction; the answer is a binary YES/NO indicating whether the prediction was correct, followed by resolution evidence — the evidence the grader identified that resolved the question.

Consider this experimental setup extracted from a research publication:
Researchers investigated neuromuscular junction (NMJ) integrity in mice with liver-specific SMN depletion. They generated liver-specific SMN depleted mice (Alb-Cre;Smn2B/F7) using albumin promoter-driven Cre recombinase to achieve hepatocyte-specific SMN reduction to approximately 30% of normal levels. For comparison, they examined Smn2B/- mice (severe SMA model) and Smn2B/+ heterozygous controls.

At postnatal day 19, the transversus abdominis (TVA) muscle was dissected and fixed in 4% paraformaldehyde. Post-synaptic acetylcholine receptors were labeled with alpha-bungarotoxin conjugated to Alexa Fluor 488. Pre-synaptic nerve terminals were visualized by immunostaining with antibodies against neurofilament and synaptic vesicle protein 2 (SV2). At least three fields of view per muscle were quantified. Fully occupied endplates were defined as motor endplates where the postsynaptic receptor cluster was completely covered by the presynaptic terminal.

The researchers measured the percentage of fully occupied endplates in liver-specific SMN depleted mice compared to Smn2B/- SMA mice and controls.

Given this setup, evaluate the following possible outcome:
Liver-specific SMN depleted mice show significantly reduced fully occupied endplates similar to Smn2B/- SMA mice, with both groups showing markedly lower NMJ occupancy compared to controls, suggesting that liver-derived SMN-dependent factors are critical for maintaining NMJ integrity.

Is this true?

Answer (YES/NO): NO